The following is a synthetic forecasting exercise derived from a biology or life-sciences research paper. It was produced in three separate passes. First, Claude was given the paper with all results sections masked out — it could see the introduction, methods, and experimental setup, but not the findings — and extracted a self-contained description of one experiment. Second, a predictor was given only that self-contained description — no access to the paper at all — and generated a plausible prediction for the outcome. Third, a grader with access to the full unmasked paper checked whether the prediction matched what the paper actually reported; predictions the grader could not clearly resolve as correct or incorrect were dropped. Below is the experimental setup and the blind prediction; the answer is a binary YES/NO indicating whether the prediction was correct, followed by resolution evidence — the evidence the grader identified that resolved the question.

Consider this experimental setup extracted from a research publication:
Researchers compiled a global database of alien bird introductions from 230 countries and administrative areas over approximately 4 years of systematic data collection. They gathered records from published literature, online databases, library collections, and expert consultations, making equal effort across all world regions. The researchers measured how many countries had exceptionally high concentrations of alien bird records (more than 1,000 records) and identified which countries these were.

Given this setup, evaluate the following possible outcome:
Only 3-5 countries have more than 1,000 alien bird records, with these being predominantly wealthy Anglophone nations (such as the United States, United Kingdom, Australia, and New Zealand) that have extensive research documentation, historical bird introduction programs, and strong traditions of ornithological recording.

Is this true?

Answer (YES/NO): YES